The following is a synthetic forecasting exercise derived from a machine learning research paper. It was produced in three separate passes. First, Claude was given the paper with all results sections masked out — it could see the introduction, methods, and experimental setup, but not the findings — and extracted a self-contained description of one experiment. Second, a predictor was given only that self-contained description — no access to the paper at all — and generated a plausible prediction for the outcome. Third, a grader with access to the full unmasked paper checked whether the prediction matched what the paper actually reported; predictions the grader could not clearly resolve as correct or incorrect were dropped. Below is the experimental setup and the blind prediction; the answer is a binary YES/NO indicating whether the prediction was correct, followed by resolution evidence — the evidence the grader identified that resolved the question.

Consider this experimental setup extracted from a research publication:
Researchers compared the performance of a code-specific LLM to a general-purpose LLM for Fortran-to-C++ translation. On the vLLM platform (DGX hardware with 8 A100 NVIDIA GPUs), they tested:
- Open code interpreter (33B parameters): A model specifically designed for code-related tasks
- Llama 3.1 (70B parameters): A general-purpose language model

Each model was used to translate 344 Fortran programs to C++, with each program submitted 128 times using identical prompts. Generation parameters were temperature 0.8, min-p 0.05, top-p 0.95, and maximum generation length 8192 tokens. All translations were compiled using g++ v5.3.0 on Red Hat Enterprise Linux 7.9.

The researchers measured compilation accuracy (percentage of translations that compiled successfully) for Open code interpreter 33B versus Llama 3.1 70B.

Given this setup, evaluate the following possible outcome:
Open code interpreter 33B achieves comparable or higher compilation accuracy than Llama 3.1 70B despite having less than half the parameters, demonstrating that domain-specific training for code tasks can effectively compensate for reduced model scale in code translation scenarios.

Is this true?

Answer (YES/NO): NO